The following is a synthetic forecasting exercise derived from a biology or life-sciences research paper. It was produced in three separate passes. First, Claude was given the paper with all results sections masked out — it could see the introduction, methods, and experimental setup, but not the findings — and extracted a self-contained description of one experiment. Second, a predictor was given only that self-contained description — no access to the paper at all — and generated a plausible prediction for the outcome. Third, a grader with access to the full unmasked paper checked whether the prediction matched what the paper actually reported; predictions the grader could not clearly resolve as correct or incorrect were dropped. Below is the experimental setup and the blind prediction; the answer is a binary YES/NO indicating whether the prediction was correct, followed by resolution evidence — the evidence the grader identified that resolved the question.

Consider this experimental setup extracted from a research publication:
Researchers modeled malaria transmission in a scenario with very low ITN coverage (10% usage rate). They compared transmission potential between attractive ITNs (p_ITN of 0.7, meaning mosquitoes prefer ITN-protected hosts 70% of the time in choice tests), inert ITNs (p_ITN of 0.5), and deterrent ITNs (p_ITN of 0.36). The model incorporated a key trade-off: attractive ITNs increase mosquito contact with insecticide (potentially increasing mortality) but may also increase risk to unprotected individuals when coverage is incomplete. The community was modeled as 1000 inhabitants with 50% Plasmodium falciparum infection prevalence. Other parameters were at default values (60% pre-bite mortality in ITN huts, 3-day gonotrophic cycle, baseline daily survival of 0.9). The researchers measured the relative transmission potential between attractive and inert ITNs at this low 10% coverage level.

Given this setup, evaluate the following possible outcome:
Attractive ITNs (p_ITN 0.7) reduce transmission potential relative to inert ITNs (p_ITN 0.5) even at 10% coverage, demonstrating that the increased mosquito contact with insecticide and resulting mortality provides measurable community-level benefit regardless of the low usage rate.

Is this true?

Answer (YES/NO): YES